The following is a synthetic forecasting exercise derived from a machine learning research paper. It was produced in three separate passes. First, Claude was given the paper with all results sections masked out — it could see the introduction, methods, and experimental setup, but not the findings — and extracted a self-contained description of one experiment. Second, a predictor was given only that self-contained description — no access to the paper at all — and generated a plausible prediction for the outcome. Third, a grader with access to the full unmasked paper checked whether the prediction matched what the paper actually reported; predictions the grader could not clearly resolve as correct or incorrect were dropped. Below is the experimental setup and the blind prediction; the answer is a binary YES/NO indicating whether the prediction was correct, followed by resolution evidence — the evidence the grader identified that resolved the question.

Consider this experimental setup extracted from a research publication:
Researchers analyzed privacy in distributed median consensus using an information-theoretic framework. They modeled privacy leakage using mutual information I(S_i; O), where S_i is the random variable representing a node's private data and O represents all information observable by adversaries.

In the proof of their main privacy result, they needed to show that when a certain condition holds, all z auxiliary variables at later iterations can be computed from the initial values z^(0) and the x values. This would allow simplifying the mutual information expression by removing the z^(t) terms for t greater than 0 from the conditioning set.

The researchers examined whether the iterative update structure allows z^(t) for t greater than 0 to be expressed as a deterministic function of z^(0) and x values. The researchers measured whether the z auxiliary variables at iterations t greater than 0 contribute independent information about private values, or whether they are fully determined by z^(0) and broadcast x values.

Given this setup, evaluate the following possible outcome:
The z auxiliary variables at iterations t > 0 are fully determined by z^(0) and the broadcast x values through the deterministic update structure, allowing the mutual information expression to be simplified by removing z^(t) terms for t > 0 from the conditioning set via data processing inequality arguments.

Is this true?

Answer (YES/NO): YES